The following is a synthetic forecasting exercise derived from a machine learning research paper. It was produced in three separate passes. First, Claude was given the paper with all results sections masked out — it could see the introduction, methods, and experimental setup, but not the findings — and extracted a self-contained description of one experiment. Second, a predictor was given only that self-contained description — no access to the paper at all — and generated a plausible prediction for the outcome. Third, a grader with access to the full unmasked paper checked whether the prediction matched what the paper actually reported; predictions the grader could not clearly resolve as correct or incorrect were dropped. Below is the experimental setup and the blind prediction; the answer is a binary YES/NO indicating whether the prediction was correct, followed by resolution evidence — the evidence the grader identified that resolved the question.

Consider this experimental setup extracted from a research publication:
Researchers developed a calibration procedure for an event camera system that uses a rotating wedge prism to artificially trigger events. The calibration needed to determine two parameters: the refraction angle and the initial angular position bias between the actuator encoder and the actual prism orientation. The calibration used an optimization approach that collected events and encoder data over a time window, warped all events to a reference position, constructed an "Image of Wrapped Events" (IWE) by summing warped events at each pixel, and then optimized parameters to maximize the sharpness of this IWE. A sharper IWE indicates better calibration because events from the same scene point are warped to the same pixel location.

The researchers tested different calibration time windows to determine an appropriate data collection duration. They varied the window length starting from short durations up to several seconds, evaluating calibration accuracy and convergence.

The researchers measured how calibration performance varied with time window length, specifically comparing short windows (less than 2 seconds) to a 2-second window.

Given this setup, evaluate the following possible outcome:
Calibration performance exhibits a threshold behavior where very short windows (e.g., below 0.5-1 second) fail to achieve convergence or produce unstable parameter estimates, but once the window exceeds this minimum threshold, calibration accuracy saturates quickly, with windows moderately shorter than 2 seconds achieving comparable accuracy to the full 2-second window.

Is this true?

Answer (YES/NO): NO